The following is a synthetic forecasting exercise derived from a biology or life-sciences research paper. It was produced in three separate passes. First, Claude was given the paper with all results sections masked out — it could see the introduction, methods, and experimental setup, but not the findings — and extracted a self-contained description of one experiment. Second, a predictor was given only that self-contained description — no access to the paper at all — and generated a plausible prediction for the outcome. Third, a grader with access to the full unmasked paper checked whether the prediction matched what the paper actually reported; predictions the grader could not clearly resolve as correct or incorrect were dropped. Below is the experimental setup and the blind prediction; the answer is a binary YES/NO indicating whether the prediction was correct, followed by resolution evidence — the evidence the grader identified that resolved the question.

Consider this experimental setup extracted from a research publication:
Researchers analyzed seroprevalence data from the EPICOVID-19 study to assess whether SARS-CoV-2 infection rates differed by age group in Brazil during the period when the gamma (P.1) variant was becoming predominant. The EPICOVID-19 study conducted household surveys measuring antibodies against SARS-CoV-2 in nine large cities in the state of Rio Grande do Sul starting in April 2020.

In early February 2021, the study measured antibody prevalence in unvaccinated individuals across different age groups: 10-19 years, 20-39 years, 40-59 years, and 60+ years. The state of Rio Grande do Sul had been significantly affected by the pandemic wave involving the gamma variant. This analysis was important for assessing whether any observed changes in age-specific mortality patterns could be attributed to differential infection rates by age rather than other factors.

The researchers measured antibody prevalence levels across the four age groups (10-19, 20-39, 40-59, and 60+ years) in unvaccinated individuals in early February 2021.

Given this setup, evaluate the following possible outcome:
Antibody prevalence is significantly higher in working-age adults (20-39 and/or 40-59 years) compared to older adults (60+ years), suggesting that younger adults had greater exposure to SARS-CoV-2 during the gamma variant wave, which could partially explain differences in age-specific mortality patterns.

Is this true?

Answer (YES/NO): NO